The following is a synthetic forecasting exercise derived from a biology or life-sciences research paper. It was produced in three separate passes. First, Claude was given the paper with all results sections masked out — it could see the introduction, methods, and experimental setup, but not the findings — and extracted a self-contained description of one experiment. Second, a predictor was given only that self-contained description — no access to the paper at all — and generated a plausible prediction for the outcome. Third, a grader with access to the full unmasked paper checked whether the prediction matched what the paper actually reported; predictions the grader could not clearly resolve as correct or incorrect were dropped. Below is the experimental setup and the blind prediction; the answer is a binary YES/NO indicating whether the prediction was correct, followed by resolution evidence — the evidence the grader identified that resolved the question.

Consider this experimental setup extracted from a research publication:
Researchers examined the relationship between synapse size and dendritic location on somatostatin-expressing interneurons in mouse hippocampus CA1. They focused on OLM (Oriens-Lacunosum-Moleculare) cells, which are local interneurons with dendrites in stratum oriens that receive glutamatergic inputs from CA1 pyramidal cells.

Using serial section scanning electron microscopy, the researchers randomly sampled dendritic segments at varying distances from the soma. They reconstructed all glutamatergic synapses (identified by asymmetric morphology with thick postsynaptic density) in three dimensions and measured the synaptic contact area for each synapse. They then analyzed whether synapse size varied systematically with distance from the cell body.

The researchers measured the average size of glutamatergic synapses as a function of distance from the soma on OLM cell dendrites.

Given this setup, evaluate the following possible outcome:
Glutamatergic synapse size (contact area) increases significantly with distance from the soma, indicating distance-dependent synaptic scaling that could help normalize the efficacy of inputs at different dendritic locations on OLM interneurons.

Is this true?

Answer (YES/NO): YES